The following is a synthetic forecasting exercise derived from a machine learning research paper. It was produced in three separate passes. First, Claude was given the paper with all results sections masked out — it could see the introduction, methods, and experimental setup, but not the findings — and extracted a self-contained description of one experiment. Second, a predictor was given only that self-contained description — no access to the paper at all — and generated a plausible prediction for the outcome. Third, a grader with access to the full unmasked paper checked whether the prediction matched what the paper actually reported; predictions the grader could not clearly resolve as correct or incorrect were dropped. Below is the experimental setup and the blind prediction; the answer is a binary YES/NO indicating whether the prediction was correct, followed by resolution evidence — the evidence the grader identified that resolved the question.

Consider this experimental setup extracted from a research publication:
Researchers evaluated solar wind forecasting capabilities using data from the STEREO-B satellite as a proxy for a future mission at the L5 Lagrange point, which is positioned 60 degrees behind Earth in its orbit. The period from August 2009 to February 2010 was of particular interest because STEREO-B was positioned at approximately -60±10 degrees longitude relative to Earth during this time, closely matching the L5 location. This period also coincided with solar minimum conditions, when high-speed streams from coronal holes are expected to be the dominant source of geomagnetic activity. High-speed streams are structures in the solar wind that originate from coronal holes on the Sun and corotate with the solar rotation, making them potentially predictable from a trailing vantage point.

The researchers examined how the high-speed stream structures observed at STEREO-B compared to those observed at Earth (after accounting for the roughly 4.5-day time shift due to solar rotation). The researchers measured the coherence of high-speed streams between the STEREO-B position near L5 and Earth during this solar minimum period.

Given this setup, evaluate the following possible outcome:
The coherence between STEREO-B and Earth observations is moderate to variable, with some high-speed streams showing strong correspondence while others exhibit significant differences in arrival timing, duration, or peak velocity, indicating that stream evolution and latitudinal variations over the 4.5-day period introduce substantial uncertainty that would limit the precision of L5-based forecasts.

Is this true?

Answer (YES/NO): NO